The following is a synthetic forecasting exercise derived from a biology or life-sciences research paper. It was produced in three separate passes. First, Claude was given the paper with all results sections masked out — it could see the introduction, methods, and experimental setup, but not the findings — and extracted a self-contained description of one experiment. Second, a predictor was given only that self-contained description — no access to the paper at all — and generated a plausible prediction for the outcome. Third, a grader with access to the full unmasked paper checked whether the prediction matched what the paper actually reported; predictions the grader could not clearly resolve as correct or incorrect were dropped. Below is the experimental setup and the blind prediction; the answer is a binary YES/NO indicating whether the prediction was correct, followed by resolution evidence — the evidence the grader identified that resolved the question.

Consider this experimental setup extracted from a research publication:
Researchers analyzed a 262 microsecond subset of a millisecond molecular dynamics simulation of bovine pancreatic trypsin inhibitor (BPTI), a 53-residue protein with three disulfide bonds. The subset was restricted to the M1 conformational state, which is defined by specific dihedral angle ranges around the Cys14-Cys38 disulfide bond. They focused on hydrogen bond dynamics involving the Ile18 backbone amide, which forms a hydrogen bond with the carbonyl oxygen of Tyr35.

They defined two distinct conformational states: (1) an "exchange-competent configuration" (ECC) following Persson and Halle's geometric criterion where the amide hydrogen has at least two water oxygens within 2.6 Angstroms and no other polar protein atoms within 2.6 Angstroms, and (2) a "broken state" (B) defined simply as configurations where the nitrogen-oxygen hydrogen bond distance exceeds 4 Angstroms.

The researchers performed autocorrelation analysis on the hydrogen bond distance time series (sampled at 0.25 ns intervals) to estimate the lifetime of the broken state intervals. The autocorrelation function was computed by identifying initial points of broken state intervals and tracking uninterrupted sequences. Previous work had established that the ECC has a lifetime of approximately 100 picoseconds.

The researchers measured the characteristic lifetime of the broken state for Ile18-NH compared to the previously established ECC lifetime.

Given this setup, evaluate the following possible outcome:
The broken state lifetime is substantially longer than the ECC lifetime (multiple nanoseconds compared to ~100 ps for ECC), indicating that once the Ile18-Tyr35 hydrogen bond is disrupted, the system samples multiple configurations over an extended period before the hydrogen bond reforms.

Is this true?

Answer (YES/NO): NO